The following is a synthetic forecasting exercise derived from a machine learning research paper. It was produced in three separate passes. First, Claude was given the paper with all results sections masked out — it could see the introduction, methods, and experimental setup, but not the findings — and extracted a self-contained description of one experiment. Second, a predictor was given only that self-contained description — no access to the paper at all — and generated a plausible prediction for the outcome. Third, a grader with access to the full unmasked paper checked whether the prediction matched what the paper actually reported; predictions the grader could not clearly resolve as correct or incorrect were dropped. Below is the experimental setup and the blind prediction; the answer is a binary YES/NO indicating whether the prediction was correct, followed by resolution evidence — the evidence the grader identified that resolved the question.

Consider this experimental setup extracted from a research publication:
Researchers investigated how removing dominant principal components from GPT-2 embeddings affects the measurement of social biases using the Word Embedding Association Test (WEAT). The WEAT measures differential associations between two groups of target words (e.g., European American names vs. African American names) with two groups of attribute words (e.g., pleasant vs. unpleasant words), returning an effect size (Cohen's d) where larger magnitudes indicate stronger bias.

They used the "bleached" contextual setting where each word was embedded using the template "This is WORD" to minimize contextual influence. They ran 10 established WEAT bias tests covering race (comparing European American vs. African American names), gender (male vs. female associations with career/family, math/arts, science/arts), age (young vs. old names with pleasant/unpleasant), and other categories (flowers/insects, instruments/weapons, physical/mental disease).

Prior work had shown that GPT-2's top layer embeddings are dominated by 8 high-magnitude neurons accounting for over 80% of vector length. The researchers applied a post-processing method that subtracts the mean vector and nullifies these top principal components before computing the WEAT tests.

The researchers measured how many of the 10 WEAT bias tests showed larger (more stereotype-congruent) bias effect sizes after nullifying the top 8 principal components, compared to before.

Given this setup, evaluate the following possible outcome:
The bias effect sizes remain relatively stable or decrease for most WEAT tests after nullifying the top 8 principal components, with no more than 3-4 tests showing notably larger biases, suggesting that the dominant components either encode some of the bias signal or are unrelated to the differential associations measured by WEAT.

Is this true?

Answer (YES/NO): NO